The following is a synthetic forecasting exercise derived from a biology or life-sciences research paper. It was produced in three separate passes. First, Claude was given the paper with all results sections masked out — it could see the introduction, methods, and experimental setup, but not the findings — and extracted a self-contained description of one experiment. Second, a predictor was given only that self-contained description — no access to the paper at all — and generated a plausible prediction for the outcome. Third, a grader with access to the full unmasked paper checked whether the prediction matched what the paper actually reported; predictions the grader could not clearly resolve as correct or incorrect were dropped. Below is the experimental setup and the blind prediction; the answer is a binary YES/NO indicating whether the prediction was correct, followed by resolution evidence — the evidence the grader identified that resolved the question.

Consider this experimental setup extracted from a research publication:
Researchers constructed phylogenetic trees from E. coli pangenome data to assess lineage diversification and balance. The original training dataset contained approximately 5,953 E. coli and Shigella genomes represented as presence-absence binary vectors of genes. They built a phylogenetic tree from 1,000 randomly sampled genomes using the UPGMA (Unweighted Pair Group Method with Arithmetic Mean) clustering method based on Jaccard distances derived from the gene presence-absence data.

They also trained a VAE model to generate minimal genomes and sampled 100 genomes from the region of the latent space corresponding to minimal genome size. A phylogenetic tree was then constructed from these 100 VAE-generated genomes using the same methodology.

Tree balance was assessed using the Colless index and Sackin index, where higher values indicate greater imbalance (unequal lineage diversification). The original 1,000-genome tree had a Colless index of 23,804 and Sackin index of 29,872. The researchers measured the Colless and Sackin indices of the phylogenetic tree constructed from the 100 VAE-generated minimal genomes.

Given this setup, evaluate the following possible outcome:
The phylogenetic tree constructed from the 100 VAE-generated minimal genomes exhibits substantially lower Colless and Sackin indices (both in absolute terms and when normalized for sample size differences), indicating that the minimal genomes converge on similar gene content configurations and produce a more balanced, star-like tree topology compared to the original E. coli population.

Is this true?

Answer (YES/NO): YES